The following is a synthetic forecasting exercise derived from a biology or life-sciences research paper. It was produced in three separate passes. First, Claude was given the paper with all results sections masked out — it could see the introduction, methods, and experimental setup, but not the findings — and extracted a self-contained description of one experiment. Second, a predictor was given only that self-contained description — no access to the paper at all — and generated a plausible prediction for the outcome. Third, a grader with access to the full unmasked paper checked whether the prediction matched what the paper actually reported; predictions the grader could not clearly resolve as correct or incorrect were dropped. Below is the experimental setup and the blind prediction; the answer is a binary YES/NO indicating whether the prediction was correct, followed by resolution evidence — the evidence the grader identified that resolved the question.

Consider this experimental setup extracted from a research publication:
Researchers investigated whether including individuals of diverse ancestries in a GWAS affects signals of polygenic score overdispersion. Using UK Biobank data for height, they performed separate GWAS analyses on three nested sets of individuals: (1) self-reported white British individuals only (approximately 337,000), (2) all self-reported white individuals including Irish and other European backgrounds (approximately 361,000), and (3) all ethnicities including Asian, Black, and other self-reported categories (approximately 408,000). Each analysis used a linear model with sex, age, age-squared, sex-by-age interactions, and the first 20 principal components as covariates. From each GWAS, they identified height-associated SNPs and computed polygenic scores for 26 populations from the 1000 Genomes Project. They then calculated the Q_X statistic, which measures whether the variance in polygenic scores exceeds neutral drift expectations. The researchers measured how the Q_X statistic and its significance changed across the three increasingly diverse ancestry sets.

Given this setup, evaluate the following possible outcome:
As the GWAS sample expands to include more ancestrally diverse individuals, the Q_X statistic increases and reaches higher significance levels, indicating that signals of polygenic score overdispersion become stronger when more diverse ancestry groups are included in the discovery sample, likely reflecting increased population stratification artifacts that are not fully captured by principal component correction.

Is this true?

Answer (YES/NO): YES